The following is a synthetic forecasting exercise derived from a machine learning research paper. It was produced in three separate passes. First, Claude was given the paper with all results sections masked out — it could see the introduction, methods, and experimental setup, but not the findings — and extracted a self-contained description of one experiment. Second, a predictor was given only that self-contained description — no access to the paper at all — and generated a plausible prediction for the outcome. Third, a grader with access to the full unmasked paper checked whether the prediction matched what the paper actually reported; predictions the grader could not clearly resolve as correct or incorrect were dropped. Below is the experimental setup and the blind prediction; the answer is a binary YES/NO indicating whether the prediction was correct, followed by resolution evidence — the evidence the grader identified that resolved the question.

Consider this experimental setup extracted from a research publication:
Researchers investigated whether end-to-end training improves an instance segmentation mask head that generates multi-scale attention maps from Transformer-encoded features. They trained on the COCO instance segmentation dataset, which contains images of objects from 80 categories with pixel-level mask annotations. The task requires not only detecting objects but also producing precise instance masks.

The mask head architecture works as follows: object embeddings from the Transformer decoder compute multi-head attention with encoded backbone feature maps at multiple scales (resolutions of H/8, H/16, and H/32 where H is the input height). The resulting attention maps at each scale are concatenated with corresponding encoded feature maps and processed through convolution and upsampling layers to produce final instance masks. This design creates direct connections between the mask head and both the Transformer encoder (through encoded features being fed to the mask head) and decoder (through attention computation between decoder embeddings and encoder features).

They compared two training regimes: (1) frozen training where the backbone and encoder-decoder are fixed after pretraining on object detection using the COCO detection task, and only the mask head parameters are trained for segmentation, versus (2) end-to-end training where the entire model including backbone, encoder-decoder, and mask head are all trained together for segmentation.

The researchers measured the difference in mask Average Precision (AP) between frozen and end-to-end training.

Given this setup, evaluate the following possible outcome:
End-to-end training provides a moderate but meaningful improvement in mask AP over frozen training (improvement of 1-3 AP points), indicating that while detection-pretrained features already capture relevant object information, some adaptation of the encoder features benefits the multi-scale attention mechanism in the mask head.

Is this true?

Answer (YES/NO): NO